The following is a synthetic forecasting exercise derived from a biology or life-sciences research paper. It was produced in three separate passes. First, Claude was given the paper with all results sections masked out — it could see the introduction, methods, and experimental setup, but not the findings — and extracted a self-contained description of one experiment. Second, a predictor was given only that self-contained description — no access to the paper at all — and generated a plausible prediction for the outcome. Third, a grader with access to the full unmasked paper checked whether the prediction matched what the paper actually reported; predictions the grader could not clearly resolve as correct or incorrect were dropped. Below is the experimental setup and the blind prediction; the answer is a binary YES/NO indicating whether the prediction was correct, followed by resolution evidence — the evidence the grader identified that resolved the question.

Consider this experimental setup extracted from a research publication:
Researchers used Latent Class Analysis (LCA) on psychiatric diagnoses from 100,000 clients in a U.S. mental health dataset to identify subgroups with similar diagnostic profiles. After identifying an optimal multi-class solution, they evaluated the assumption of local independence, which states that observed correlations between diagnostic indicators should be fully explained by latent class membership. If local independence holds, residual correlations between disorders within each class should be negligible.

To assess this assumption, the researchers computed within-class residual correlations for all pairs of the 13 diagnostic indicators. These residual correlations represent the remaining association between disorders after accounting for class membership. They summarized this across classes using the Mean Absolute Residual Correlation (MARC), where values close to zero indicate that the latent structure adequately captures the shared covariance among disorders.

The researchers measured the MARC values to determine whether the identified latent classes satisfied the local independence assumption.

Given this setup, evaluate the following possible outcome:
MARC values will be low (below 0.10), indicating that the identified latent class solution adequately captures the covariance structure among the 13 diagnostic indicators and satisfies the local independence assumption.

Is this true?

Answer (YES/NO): NO